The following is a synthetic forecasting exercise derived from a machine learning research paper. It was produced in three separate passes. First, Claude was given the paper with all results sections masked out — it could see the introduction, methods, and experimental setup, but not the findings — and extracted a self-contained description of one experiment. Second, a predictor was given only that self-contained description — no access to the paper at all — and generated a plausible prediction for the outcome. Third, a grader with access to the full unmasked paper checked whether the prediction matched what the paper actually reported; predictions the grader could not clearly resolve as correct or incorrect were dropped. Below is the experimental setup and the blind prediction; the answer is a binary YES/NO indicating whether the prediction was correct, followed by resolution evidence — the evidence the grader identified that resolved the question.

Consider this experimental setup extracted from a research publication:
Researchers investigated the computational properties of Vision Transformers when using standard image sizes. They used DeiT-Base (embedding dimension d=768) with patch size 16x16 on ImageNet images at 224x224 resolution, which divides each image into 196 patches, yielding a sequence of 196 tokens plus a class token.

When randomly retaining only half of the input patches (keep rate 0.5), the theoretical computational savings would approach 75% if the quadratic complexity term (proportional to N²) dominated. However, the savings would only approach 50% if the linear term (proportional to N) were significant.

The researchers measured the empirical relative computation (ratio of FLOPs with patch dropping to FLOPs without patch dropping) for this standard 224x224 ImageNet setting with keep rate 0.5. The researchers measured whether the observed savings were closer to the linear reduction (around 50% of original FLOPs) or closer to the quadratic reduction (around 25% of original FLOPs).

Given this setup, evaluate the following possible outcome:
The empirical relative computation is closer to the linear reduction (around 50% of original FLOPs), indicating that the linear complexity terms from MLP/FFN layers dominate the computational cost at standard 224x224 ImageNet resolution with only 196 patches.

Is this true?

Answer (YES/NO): YES